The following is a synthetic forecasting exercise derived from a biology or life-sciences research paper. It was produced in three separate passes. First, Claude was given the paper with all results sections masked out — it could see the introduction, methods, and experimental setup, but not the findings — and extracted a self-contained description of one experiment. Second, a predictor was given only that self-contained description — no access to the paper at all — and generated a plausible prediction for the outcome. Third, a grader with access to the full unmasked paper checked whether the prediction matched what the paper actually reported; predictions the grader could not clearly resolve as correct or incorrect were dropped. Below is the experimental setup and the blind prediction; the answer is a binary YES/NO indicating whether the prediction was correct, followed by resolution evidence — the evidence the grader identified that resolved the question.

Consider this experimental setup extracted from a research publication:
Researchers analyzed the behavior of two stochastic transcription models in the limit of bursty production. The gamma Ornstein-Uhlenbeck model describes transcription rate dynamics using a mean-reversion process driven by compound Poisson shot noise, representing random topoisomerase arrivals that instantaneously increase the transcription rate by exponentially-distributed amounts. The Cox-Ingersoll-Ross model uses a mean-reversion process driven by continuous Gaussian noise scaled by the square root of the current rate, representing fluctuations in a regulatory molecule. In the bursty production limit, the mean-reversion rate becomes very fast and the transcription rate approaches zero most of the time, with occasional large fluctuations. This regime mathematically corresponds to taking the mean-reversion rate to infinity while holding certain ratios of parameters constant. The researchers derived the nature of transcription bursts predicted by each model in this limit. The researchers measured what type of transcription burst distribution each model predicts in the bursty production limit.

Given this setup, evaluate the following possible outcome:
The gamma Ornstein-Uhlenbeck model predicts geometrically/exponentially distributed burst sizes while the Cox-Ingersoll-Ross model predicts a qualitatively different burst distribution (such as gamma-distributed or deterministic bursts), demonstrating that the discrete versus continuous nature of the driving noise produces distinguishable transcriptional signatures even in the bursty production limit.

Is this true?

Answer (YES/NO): YES